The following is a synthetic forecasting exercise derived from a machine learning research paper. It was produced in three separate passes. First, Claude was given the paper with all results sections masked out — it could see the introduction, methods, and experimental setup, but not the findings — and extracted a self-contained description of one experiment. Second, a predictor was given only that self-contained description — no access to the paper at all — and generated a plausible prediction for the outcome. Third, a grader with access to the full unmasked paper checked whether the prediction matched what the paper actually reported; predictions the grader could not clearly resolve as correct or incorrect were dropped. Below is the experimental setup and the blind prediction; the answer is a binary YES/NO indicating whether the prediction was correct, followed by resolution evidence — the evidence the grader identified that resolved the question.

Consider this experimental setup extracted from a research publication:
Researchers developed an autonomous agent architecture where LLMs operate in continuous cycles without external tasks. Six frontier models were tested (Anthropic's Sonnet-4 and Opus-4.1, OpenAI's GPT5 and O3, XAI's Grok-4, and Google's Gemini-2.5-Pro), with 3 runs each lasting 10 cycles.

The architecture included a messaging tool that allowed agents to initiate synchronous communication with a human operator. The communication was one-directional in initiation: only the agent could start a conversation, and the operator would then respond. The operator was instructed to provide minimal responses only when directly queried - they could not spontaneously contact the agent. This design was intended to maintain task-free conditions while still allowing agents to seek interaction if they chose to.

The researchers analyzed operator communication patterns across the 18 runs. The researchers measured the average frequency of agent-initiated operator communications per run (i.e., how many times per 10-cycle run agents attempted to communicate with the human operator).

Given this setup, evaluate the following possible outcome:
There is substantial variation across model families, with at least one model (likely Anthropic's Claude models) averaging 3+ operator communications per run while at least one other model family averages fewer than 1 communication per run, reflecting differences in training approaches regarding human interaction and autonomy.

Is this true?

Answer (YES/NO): YES